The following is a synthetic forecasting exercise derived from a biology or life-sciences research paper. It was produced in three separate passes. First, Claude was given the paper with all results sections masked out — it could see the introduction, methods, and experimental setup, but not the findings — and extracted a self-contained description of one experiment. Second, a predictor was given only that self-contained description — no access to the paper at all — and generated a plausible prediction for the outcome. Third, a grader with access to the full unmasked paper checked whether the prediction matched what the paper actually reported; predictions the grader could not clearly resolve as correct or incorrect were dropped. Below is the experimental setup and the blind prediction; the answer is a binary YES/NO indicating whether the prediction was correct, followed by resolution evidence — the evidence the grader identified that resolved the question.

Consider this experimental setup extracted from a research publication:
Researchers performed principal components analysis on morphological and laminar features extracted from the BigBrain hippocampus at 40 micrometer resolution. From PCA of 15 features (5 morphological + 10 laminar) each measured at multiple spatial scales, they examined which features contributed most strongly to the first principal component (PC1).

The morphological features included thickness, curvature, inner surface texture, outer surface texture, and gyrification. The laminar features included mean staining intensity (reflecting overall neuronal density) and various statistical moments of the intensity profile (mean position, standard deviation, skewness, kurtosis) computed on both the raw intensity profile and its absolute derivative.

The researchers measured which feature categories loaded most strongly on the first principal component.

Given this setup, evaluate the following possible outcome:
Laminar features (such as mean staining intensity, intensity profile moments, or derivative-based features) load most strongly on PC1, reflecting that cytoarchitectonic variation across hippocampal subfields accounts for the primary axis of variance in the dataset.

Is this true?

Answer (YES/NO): YES